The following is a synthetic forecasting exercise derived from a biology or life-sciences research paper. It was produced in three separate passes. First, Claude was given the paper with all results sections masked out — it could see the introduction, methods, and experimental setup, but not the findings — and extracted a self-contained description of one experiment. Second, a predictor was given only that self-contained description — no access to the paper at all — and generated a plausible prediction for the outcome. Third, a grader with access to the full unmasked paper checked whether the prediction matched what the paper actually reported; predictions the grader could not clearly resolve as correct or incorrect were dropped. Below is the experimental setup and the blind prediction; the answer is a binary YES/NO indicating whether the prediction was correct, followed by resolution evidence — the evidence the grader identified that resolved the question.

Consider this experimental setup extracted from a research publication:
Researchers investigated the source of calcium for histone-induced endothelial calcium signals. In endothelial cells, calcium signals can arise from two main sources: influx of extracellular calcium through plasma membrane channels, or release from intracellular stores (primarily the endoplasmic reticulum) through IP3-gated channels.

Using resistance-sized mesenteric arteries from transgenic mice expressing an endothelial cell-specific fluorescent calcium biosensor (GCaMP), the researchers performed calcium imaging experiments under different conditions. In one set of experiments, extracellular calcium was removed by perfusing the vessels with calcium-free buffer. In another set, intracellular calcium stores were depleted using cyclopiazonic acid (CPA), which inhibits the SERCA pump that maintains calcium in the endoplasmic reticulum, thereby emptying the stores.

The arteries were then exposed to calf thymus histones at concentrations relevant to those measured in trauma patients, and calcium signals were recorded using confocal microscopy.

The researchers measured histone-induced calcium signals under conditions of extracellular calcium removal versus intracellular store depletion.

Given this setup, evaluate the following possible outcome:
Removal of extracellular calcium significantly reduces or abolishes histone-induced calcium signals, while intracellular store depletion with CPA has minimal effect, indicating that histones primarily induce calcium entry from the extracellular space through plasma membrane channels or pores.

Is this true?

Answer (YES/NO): YES